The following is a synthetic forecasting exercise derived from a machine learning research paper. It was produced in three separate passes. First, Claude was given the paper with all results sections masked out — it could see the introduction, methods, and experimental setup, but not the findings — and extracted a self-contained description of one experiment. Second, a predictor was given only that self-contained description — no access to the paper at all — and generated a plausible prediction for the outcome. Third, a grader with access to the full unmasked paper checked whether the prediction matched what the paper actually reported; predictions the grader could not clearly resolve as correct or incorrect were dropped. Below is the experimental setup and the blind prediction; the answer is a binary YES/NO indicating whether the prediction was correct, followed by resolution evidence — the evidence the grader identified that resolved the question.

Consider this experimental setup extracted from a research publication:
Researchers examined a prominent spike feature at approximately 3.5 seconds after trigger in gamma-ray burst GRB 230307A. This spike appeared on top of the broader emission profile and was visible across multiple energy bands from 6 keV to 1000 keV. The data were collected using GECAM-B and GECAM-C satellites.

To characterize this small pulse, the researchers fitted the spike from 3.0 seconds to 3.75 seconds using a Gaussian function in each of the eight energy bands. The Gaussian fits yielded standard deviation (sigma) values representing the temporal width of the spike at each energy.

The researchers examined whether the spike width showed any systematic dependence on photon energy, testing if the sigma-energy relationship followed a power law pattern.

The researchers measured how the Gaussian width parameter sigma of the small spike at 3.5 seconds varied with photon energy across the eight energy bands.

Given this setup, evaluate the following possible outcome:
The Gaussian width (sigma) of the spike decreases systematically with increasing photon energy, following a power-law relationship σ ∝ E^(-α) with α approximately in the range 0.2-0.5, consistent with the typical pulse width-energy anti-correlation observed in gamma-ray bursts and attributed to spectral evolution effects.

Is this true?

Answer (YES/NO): YES